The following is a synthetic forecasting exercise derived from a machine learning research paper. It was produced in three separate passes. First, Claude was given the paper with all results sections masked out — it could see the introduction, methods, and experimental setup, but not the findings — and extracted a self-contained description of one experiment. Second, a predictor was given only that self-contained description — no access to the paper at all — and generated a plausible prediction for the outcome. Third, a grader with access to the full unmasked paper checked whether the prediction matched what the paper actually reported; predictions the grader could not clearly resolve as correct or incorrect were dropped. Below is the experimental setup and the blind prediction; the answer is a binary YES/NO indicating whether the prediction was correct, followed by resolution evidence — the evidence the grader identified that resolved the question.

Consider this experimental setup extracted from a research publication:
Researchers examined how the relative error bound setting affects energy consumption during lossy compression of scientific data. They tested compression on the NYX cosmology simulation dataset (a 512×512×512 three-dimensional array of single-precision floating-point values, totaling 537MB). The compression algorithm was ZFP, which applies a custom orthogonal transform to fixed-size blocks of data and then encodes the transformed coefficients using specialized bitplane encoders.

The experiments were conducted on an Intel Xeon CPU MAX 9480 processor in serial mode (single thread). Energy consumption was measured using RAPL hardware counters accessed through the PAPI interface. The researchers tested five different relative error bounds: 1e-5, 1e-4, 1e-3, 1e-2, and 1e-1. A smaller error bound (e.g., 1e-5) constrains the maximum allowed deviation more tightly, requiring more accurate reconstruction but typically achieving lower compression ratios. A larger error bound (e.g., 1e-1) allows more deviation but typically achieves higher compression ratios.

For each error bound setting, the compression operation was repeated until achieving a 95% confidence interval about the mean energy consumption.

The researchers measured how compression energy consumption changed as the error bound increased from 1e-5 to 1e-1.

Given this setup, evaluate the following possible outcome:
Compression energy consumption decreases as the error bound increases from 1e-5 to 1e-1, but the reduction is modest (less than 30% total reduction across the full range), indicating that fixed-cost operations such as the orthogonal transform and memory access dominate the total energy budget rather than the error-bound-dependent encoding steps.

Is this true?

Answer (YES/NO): NO